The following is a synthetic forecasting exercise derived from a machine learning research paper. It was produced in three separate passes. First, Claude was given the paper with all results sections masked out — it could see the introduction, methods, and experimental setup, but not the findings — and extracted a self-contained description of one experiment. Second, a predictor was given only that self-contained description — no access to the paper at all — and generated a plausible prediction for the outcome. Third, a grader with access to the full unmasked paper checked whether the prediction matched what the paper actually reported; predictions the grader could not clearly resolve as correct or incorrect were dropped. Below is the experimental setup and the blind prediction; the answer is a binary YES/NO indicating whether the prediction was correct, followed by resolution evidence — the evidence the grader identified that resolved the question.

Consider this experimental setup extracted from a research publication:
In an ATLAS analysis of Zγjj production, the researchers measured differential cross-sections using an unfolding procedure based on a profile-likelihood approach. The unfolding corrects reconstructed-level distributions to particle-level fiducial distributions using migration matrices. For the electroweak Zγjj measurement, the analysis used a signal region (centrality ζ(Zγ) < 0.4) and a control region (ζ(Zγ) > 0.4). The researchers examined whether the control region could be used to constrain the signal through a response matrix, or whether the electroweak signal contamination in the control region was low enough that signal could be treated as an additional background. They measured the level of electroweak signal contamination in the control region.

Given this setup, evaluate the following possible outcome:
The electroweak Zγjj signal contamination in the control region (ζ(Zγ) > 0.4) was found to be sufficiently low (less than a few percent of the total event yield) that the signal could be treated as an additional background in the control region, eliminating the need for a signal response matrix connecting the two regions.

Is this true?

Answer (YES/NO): YES